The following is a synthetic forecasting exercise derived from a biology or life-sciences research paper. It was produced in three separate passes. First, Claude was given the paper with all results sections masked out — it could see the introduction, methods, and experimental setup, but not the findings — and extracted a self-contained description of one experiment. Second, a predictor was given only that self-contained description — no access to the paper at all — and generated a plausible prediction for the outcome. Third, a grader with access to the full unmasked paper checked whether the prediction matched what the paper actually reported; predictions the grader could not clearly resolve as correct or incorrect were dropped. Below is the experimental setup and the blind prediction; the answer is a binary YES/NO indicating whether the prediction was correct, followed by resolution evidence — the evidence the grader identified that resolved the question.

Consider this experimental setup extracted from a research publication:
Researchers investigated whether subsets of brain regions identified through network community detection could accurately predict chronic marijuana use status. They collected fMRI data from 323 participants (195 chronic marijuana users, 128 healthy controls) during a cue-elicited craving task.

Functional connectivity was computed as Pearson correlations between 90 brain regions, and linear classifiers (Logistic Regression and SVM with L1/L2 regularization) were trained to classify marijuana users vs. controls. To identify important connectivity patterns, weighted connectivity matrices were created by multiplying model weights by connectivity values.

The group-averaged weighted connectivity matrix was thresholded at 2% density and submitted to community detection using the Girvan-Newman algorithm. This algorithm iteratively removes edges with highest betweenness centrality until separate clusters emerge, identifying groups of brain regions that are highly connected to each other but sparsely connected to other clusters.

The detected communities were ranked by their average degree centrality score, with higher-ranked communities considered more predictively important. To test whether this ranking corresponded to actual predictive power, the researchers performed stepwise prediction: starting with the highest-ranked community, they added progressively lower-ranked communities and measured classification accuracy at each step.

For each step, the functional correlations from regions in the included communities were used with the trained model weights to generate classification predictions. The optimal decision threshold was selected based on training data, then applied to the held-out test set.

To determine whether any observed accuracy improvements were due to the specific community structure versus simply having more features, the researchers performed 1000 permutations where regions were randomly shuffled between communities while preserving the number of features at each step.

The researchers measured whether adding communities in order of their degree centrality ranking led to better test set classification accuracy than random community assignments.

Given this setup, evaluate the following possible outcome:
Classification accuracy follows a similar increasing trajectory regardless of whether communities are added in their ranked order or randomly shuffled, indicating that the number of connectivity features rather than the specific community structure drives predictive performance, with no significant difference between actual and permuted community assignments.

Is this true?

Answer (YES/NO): NO